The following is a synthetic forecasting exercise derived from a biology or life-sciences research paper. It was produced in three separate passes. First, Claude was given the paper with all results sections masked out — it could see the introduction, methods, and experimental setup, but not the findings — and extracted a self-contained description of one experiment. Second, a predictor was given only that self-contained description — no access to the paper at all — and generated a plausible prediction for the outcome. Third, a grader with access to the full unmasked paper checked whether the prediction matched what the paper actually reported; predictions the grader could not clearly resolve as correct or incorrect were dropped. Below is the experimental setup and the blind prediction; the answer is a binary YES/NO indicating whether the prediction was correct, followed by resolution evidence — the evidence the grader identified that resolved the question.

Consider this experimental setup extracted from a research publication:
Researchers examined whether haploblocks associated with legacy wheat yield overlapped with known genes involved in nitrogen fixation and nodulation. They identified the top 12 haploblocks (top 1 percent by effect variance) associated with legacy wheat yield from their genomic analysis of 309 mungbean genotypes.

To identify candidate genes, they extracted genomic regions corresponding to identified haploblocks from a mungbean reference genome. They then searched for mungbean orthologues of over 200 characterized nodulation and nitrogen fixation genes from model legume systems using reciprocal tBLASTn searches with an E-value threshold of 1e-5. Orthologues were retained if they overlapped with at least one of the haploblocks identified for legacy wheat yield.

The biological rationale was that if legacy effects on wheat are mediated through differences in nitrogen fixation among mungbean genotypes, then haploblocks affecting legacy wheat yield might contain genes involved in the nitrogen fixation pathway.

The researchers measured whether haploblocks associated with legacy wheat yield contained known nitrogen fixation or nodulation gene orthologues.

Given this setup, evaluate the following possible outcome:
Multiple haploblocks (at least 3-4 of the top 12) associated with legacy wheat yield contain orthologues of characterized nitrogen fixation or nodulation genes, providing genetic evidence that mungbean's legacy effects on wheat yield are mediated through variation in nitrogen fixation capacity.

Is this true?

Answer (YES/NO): NO